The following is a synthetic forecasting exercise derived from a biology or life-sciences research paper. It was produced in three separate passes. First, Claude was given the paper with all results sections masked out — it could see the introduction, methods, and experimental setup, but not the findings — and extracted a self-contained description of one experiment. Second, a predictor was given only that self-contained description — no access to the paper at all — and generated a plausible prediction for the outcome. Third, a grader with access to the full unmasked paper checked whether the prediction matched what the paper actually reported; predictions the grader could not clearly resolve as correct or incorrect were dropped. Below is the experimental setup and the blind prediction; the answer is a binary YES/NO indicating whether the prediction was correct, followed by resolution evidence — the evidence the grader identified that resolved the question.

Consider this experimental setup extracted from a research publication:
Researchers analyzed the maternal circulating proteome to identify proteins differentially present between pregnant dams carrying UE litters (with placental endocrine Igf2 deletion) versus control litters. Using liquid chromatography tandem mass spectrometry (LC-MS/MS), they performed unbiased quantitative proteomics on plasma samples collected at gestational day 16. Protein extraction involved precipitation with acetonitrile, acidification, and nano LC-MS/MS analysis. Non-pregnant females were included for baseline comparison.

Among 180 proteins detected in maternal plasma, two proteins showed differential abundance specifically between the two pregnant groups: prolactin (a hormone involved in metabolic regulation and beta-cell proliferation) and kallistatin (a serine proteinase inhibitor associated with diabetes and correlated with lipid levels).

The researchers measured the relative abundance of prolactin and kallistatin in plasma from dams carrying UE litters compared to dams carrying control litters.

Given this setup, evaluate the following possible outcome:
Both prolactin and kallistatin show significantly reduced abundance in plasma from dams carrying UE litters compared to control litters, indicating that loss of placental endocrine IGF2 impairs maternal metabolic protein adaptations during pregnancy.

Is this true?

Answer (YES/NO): YES